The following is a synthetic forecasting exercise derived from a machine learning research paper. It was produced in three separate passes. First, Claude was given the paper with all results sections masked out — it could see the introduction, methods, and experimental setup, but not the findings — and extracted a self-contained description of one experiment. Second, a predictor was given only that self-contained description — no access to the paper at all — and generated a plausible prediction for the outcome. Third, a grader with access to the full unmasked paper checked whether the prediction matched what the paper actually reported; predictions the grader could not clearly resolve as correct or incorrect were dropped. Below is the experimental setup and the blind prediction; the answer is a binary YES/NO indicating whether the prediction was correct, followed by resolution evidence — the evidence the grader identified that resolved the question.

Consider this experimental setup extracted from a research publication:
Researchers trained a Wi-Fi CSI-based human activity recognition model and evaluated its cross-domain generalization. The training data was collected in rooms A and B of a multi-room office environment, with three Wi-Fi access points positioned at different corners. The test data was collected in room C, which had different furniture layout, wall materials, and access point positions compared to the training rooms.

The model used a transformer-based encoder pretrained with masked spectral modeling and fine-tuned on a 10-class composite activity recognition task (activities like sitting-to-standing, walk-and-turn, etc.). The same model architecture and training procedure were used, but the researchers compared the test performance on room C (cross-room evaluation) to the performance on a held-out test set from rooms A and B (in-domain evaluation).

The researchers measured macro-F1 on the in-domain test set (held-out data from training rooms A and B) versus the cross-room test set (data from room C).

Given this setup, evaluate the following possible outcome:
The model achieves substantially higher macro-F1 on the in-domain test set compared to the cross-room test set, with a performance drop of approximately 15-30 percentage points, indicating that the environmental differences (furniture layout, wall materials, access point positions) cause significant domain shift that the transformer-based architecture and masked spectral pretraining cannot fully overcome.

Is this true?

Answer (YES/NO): NO